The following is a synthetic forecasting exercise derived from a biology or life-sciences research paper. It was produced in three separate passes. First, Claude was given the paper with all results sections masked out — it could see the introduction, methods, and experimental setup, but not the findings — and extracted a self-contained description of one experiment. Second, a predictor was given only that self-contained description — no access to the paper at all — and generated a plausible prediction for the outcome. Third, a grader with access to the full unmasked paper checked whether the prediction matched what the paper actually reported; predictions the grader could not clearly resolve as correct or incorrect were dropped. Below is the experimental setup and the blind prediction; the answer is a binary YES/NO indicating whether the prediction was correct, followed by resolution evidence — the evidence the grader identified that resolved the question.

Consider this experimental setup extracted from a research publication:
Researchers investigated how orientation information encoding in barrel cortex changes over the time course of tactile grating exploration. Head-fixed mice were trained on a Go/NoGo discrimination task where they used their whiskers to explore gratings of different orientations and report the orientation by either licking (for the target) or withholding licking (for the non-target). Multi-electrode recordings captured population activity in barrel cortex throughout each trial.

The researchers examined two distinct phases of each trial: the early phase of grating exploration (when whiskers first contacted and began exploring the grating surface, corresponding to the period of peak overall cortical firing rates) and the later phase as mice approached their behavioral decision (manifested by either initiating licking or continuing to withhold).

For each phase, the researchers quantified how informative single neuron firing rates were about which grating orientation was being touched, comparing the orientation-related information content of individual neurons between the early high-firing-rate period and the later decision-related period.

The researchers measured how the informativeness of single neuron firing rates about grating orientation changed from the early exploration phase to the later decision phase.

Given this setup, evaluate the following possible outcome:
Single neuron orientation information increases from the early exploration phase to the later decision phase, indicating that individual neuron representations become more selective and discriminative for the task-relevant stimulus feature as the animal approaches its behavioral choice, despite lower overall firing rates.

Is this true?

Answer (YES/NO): YES